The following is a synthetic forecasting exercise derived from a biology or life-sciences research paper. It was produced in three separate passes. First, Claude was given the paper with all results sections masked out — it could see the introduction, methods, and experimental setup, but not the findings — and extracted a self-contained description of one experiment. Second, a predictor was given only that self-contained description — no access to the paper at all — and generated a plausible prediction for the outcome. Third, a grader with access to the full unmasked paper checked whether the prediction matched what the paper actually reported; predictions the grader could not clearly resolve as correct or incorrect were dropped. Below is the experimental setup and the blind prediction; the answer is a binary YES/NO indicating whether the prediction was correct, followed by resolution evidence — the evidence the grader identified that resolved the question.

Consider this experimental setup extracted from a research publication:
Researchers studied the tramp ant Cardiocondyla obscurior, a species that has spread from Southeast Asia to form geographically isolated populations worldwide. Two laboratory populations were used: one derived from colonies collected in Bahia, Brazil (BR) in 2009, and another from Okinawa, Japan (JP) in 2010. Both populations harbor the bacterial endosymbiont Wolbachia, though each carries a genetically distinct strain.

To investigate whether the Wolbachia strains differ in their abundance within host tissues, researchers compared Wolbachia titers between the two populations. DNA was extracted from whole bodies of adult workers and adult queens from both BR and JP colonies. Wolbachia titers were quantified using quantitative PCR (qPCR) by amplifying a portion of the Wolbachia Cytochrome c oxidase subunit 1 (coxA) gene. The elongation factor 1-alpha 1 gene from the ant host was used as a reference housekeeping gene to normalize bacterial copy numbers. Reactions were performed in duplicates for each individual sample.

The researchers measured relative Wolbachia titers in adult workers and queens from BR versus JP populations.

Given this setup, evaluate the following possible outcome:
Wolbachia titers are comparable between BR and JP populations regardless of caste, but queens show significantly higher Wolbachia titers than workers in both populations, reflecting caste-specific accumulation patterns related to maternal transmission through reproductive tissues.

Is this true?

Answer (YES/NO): NO